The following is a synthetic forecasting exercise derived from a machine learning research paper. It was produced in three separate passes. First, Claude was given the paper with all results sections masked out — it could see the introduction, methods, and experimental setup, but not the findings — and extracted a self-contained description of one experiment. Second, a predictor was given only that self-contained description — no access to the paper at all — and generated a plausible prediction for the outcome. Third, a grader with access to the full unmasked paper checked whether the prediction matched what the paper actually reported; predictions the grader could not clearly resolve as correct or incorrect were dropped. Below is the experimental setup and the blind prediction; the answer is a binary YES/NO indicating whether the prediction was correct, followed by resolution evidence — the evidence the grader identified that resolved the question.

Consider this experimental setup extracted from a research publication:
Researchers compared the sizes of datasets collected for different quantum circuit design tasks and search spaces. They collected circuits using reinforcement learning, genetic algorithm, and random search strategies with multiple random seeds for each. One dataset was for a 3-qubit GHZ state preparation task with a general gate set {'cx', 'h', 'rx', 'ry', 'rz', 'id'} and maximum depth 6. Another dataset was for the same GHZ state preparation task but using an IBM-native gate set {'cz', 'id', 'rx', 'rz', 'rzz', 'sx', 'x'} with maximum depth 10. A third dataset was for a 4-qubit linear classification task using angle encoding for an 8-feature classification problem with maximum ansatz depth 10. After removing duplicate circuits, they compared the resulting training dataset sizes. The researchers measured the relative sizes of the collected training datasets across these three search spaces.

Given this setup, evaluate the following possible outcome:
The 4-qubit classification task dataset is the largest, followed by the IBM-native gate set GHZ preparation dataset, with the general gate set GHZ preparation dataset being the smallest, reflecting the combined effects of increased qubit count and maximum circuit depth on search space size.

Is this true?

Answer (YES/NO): NO